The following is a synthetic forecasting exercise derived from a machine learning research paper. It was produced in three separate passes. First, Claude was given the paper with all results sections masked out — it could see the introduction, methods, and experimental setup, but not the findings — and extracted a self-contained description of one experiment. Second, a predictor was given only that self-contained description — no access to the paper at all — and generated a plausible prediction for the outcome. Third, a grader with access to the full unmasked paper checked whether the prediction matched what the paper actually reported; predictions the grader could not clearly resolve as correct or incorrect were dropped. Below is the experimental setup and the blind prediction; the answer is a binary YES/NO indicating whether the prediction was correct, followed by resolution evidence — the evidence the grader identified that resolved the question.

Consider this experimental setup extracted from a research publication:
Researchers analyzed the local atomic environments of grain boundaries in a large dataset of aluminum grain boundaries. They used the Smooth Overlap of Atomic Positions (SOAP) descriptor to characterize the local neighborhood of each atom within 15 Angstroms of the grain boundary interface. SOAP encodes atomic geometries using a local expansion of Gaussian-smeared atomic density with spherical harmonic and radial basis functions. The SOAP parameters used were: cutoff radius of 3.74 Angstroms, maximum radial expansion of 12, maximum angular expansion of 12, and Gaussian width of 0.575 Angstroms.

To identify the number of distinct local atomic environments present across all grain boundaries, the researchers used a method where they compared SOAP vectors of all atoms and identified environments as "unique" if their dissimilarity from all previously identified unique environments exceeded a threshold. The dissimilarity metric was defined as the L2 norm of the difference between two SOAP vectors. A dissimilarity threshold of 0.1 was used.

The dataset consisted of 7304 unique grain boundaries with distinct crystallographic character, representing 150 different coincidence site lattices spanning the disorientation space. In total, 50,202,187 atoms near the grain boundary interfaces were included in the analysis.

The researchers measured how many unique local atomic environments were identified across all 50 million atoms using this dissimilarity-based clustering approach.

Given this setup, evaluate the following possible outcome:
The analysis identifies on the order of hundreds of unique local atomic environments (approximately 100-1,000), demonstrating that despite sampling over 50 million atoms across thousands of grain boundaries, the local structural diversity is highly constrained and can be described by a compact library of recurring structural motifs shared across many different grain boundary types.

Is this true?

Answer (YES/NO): YES